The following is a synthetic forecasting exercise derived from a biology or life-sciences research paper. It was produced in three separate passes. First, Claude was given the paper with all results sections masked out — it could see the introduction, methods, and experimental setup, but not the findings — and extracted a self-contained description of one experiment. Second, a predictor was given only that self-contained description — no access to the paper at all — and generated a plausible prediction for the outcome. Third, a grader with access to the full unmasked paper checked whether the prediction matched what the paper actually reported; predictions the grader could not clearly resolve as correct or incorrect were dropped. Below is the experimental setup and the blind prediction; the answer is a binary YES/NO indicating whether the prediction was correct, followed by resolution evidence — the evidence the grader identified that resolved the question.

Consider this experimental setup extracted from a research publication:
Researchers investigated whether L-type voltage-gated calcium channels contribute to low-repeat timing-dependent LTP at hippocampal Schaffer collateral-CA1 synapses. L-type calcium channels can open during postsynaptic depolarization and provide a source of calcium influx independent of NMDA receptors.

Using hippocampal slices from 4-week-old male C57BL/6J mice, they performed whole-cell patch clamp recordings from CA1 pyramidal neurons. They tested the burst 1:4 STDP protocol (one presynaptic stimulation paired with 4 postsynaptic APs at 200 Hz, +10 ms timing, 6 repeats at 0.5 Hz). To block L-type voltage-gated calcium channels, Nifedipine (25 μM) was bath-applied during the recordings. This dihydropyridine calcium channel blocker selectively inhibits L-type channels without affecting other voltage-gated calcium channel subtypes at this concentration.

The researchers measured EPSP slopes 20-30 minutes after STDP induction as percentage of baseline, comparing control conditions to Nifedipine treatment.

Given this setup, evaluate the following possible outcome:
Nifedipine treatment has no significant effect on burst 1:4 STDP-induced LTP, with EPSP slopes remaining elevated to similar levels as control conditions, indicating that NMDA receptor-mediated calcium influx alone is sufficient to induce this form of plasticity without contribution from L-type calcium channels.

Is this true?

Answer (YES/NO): NO